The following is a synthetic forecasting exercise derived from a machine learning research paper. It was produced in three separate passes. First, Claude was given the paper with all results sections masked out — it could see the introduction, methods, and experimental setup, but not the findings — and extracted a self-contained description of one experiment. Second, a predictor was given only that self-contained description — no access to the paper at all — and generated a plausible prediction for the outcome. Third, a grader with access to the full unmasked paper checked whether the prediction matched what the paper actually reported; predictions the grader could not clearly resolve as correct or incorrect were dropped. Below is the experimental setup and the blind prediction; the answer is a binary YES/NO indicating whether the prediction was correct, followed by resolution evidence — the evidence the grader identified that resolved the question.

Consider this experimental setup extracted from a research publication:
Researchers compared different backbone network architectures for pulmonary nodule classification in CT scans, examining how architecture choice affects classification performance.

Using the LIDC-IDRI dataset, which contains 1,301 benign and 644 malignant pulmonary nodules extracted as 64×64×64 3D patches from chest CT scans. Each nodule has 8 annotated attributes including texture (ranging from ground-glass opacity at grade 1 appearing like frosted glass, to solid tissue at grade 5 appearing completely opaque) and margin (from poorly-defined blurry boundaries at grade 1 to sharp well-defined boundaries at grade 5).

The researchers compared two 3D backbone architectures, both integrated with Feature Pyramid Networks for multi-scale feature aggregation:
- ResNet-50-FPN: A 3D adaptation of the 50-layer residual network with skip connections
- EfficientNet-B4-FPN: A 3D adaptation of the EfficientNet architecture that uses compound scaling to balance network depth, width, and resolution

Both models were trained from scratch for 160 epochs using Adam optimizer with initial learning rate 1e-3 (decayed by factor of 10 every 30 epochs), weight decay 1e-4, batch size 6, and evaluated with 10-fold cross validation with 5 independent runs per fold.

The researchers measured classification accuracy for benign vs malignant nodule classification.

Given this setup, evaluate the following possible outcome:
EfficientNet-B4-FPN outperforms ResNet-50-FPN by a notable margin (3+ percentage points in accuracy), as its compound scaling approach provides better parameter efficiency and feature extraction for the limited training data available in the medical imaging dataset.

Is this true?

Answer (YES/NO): NO